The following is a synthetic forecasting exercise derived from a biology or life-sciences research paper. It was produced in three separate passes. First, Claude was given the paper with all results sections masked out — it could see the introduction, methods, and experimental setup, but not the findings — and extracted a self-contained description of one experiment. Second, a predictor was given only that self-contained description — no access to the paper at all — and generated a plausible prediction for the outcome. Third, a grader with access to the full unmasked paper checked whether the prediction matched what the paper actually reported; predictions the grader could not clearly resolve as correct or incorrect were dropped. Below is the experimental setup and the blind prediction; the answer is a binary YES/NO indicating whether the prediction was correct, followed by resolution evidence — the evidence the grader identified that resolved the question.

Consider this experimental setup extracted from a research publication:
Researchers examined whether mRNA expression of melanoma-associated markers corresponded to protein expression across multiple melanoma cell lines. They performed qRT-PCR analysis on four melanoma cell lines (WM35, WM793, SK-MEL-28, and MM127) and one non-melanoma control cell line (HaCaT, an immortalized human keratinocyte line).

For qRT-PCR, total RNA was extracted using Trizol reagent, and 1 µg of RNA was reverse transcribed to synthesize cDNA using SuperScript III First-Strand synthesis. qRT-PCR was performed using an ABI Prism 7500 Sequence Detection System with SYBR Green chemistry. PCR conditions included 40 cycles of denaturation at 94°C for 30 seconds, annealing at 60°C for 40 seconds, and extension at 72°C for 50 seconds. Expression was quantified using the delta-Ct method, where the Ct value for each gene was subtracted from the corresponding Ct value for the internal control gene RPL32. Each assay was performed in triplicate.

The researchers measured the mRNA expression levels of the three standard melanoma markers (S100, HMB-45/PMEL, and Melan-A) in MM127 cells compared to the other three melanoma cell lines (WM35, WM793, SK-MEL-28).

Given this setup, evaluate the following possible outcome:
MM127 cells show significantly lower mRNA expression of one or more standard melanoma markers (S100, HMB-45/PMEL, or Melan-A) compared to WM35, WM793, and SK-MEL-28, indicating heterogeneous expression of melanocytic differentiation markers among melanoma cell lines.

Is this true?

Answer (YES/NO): YES